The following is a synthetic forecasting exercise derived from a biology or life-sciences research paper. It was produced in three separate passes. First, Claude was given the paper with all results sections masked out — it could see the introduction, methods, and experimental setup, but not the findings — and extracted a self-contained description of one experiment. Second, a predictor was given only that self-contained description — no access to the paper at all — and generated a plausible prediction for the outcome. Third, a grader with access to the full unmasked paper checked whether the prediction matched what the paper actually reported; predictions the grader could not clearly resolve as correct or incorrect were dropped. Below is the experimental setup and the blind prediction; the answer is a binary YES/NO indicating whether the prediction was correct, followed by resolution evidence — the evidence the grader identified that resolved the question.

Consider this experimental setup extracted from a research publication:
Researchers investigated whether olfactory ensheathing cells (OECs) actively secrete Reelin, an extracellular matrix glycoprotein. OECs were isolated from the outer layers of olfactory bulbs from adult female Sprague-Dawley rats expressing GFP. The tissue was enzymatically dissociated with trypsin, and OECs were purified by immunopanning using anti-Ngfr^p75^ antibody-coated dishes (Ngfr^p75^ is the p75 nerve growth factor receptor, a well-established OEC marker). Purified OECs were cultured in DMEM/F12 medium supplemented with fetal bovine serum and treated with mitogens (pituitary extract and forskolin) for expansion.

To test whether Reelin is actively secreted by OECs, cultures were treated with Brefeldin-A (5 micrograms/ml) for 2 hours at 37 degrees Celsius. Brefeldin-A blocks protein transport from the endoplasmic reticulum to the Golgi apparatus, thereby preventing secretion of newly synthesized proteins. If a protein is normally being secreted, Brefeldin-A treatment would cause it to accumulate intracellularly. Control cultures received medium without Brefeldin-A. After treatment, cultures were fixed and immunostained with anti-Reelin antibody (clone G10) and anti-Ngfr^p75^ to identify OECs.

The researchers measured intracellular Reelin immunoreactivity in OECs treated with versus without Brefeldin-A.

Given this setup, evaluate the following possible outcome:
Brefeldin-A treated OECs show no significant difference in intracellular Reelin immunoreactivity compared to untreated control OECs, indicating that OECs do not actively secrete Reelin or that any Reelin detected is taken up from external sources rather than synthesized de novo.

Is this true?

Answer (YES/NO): NO